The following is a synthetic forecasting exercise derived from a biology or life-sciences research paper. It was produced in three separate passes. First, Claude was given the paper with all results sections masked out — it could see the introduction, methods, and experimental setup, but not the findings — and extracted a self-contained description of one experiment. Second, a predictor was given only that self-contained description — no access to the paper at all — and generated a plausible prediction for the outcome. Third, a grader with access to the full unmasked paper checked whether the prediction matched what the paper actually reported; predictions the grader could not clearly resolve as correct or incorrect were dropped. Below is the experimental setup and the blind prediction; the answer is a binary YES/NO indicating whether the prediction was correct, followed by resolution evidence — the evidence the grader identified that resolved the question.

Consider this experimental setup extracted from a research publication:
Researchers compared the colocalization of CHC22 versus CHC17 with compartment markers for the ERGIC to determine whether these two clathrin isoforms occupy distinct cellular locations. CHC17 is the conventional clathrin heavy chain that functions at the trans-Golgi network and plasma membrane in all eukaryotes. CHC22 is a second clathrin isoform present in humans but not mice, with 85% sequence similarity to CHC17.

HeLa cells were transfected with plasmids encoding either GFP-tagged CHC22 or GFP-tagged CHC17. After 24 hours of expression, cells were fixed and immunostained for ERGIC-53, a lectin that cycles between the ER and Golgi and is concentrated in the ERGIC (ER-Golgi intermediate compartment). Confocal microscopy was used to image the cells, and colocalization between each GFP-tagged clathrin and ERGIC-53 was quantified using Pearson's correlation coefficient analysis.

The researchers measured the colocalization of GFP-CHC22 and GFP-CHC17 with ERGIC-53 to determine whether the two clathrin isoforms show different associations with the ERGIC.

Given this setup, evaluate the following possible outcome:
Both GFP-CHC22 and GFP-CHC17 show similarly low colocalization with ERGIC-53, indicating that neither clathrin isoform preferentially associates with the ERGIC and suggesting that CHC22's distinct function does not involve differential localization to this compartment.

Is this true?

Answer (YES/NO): NO